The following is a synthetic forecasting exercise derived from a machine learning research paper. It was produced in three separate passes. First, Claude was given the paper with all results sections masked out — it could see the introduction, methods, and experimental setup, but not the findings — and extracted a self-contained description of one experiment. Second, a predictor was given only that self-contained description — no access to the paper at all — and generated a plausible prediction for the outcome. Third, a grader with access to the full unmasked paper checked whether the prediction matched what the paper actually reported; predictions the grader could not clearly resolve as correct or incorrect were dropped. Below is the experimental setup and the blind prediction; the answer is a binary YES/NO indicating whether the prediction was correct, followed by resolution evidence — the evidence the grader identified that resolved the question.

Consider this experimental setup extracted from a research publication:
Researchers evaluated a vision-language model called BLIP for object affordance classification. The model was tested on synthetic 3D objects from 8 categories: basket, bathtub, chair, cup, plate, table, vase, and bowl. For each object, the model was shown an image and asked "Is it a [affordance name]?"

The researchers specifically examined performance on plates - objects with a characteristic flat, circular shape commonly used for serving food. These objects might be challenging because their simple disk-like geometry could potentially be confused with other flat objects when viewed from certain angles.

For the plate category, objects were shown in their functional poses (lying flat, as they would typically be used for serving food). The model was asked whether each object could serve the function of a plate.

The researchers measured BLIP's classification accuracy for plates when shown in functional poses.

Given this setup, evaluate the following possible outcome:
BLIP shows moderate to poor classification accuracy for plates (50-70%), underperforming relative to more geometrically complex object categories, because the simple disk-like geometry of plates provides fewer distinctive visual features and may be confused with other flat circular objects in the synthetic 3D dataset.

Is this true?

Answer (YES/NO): NO